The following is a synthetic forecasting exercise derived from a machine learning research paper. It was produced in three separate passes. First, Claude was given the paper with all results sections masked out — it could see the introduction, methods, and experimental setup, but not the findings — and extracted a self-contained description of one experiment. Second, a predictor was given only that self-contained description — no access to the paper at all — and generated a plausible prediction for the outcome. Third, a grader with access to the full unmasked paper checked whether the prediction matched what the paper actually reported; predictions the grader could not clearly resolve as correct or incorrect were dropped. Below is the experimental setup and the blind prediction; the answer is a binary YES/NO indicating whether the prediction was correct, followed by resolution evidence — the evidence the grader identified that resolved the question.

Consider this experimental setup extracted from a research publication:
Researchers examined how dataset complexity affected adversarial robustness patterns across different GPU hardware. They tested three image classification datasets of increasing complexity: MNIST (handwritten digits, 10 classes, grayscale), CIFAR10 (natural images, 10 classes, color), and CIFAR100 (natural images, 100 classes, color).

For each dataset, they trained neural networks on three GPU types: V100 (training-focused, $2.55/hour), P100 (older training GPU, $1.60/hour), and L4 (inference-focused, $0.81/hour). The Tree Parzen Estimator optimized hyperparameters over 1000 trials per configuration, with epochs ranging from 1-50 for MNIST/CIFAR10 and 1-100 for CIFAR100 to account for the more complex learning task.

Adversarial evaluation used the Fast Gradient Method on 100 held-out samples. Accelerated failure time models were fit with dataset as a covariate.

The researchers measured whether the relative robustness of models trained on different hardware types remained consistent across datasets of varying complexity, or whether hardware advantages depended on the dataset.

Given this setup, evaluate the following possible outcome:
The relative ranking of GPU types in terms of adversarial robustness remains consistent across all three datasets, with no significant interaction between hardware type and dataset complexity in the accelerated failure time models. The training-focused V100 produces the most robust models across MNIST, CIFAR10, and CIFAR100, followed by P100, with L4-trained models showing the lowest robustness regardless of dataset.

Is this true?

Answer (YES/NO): NO